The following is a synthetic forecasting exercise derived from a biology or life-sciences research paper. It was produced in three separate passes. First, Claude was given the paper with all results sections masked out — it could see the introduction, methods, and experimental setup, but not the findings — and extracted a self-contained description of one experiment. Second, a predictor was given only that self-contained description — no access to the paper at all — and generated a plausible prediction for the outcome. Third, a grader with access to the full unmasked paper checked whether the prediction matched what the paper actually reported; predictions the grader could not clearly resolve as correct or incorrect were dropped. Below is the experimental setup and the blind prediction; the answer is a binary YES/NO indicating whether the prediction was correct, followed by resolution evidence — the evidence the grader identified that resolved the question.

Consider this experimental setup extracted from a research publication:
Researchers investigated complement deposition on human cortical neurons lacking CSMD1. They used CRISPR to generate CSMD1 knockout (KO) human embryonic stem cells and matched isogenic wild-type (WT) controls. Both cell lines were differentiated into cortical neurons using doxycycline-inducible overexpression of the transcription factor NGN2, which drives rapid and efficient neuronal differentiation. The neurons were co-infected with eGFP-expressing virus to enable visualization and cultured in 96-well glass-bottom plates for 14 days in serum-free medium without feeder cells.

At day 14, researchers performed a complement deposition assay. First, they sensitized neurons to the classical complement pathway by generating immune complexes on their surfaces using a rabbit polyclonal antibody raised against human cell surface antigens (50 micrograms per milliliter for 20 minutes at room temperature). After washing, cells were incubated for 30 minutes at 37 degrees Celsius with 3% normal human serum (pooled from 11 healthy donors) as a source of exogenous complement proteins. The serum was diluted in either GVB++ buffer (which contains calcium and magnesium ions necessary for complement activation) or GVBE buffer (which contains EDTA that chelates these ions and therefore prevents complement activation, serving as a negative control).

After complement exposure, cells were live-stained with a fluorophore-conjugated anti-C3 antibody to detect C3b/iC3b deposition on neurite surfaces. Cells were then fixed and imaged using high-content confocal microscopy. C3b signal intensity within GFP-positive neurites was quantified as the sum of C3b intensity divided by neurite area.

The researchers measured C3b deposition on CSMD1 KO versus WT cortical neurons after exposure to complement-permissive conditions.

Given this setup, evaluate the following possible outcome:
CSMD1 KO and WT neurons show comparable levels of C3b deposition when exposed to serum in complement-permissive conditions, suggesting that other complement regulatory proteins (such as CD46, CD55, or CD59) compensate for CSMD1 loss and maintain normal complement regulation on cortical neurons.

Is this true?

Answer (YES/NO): NO